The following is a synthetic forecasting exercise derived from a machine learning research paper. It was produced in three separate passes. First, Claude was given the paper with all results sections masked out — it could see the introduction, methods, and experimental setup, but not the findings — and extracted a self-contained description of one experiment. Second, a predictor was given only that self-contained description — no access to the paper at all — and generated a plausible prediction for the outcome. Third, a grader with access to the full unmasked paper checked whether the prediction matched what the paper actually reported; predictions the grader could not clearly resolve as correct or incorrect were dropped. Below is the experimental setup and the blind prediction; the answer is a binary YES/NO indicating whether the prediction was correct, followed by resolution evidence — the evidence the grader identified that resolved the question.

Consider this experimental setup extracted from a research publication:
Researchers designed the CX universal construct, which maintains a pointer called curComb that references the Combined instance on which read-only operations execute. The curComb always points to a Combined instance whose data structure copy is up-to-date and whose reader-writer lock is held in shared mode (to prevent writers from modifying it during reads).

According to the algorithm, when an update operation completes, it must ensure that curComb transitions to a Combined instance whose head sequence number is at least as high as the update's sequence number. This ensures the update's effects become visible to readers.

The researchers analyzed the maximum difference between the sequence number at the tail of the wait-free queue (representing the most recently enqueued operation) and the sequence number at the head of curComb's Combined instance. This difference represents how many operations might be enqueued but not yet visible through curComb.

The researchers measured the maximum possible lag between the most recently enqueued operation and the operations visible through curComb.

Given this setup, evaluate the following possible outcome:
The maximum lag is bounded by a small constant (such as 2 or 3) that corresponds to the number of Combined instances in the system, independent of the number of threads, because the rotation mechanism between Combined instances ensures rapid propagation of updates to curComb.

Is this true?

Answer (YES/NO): NO